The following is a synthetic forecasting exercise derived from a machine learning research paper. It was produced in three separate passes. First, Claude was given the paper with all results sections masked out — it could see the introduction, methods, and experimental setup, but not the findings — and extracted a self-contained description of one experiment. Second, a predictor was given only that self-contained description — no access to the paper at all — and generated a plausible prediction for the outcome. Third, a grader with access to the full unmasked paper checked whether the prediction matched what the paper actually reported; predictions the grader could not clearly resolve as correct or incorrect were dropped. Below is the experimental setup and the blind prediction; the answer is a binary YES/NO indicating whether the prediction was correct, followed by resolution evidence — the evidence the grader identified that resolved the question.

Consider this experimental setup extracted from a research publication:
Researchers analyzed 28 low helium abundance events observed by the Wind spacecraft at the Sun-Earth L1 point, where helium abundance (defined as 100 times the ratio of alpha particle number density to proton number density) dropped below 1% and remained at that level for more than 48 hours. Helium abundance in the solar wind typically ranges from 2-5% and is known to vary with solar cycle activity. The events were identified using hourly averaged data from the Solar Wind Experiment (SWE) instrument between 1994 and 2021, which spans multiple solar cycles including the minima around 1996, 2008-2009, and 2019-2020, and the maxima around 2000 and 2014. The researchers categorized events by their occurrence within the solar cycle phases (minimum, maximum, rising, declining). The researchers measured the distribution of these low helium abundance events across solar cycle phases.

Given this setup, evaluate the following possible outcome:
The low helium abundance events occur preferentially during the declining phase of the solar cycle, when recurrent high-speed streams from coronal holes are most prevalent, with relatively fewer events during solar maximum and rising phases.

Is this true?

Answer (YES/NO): NO